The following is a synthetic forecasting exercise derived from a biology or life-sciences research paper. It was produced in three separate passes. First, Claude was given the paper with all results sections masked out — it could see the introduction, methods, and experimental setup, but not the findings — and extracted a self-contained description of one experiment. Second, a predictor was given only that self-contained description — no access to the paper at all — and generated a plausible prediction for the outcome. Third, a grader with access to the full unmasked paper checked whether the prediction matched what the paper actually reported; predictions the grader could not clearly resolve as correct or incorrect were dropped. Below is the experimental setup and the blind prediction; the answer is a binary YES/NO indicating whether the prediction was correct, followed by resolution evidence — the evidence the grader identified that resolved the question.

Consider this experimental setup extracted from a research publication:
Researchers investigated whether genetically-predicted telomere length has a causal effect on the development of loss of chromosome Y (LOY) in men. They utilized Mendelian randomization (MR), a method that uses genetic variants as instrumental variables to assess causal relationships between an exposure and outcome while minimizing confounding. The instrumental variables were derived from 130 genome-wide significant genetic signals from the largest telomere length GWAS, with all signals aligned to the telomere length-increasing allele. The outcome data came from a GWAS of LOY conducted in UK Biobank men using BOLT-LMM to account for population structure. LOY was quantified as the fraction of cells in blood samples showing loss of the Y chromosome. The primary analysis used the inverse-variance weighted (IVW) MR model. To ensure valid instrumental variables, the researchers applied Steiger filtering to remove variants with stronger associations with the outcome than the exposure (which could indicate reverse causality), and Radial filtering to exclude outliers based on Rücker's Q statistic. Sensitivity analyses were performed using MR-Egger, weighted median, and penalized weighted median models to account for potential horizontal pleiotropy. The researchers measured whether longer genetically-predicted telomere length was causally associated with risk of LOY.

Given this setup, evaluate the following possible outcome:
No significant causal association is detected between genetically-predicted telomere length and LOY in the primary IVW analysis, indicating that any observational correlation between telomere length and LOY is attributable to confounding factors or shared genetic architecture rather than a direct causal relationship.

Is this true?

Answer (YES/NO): NO